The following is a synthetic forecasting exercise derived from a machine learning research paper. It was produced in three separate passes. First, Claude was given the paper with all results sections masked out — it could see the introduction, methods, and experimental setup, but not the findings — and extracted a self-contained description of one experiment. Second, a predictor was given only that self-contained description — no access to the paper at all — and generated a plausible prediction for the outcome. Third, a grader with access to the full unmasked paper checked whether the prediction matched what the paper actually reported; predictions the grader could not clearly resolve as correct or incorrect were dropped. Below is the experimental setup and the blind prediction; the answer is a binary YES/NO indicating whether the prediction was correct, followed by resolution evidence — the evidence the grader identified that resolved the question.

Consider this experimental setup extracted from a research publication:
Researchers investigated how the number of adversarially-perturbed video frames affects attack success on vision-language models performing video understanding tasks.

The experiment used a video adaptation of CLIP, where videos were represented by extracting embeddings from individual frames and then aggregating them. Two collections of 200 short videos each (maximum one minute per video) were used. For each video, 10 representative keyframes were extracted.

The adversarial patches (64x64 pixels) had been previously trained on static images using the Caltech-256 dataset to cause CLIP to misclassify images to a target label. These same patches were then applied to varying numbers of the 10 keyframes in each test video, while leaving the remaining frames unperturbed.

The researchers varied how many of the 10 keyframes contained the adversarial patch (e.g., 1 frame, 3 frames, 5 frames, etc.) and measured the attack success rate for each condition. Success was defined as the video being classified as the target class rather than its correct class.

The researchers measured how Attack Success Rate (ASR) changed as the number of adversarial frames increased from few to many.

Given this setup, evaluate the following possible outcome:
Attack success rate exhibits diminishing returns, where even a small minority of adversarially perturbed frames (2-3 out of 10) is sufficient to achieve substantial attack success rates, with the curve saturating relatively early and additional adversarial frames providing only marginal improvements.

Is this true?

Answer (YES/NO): NO